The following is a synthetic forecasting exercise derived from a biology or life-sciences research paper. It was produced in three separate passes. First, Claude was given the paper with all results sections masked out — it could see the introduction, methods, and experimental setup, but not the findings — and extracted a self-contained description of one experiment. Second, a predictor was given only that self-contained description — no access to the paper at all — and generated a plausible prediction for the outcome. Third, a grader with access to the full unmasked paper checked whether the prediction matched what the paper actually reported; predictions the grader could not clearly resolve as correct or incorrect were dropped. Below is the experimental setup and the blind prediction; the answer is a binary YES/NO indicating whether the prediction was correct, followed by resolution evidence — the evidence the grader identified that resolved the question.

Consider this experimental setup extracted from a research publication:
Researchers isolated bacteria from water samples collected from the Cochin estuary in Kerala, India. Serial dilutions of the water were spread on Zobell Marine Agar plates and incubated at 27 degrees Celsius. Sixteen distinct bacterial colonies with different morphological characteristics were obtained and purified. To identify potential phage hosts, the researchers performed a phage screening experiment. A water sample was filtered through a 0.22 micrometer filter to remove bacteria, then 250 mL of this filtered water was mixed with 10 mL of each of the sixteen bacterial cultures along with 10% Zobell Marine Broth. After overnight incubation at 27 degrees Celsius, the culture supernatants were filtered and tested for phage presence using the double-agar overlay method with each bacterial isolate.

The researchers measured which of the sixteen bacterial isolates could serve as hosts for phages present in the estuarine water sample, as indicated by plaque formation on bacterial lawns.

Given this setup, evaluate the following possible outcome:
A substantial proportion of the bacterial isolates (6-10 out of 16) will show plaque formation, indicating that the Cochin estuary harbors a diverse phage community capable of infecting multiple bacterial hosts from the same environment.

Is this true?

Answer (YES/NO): NO